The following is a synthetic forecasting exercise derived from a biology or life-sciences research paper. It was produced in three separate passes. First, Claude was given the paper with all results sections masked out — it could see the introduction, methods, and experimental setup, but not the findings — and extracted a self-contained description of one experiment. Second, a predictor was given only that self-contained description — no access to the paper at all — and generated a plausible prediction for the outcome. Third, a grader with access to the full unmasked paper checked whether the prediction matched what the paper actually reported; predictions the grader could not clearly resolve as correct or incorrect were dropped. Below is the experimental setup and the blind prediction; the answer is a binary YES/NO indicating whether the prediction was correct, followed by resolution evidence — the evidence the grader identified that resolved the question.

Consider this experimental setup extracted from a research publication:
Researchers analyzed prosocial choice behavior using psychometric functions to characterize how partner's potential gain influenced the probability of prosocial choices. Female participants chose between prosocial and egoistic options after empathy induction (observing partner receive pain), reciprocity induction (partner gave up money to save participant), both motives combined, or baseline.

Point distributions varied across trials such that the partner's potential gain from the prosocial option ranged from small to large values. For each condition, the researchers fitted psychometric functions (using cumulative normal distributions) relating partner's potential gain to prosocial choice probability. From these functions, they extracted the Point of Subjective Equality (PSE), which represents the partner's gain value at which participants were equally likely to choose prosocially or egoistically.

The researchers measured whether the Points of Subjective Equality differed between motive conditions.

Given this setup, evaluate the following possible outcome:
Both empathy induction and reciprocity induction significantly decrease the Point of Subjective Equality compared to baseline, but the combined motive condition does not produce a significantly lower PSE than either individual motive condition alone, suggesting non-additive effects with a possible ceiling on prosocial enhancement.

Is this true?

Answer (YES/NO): NO